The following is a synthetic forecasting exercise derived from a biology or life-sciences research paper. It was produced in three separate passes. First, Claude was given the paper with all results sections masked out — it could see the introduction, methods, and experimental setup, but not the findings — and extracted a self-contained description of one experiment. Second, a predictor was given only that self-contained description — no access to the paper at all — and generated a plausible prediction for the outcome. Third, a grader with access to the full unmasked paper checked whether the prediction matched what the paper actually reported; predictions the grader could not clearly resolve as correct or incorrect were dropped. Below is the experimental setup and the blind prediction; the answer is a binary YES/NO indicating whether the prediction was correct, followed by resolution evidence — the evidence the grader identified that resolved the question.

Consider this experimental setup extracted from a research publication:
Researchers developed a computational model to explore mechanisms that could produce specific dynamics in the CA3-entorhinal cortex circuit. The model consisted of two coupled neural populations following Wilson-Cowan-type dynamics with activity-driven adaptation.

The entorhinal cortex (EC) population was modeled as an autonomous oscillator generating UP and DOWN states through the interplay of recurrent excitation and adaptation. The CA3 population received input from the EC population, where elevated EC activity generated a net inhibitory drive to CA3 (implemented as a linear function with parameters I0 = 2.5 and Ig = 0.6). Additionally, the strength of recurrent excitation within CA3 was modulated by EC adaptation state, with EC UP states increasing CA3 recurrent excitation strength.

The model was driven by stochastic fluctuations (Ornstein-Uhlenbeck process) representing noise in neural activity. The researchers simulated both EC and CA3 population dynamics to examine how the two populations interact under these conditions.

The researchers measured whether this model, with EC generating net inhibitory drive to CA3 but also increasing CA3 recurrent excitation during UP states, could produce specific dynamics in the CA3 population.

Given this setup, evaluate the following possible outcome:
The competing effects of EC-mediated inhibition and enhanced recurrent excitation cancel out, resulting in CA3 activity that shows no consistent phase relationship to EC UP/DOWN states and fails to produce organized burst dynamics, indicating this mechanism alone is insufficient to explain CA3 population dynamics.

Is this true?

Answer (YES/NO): NO